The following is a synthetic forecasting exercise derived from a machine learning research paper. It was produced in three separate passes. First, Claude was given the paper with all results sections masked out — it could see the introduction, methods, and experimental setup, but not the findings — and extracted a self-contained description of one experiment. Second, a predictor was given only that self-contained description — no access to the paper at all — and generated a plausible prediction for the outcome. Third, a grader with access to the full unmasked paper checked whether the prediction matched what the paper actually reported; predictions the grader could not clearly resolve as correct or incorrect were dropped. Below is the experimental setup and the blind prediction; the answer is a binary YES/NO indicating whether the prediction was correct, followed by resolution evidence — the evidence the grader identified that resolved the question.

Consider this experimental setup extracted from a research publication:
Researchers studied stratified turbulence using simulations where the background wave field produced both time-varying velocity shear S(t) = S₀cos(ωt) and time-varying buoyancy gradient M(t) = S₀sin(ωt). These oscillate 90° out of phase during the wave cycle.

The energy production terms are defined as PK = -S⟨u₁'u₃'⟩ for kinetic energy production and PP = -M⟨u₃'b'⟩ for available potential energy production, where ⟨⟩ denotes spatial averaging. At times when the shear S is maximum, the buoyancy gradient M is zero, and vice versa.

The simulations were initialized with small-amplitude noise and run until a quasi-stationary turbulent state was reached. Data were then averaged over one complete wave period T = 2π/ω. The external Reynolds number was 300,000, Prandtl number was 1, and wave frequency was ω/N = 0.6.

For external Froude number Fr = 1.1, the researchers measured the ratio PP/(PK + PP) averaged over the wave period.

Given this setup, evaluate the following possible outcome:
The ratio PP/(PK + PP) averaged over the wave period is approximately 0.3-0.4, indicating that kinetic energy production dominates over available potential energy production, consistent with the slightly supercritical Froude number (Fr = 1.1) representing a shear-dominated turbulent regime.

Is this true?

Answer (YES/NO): NO